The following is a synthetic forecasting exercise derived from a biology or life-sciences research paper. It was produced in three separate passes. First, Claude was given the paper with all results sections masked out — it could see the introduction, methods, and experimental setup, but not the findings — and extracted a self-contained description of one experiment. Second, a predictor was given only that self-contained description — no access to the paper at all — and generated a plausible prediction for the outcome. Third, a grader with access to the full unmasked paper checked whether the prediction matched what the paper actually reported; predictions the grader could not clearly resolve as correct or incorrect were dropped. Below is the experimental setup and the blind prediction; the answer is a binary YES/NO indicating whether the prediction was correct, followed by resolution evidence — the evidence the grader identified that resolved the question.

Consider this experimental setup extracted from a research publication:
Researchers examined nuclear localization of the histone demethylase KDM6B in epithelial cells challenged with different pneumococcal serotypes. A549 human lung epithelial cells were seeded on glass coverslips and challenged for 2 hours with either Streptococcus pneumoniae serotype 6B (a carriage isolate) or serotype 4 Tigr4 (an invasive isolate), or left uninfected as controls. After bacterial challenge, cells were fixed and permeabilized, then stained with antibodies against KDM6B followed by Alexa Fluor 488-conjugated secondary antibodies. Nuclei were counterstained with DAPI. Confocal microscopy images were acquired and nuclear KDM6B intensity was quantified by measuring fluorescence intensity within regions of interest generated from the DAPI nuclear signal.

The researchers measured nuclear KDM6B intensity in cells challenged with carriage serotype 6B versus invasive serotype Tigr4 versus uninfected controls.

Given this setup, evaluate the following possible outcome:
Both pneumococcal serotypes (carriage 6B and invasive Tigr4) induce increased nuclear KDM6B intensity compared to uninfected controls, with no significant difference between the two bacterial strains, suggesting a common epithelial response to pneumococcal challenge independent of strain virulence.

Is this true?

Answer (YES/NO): NO